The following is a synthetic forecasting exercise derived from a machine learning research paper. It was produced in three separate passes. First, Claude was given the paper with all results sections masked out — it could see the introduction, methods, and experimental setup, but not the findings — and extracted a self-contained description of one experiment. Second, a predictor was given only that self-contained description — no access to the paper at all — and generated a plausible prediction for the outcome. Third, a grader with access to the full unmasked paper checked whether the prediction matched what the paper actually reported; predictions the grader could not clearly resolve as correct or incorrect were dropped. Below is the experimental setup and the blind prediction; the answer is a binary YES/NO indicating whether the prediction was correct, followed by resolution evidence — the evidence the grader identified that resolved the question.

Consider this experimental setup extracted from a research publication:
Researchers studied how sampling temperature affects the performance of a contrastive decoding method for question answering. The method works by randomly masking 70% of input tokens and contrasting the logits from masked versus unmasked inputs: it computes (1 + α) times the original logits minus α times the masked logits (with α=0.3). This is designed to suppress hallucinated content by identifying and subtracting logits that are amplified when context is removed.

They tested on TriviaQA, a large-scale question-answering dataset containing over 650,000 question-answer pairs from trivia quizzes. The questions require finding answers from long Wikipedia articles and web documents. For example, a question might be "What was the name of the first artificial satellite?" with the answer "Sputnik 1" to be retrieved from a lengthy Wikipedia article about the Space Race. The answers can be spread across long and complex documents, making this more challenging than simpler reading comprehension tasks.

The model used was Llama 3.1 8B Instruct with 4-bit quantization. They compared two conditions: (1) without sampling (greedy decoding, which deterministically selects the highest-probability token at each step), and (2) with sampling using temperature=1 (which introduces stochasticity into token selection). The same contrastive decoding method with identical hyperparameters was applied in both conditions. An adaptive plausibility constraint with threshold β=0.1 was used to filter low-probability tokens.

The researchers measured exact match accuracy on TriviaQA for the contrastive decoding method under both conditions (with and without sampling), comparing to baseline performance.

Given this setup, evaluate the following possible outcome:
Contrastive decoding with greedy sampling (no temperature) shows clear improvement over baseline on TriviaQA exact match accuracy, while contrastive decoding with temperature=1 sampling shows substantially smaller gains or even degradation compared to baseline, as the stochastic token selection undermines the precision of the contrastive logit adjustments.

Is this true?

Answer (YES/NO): NO